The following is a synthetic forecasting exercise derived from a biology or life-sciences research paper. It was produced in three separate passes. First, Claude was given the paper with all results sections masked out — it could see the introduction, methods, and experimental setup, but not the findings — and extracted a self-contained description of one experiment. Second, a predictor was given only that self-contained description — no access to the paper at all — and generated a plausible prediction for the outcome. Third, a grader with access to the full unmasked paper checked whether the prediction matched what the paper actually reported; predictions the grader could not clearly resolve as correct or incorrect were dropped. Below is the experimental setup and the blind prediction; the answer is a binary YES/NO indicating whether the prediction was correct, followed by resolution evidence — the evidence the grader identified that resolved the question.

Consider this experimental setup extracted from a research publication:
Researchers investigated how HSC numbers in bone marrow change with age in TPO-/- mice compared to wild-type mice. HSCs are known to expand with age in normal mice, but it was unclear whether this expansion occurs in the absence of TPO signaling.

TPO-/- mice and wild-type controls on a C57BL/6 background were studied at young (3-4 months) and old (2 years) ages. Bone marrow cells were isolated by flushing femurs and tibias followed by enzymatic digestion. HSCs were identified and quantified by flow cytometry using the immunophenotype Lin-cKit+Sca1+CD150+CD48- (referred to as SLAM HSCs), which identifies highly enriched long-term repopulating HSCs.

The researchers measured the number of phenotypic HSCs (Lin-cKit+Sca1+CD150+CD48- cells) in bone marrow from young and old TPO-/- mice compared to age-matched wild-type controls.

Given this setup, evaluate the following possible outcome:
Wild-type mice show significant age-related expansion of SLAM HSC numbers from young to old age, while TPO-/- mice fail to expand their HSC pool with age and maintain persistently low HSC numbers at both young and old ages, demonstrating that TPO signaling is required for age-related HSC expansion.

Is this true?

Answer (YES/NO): NO